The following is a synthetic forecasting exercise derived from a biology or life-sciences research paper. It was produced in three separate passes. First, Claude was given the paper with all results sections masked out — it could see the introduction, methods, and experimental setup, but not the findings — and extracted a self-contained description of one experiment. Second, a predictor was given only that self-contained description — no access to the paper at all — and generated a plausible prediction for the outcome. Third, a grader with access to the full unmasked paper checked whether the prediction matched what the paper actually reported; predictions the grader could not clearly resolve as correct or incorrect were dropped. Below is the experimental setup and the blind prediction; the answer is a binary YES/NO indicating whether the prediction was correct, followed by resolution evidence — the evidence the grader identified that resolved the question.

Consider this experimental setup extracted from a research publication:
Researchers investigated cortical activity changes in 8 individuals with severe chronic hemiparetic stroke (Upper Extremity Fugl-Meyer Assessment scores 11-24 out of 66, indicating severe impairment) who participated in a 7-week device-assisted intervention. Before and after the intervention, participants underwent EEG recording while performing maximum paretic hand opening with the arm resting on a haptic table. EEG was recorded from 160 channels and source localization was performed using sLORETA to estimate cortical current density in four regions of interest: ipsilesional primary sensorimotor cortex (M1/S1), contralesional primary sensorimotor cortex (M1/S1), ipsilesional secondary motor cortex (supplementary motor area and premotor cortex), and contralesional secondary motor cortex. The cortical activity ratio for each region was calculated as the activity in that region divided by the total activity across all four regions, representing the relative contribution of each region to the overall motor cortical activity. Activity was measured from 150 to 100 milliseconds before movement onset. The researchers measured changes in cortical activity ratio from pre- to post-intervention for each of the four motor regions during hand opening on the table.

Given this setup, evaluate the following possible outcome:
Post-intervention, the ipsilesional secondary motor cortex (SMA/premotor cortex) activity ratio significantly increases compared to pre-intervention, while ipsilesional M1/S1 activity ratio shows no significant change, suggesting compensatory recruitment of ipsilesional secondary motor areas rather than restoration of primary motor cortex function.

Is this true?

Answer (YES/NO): NO